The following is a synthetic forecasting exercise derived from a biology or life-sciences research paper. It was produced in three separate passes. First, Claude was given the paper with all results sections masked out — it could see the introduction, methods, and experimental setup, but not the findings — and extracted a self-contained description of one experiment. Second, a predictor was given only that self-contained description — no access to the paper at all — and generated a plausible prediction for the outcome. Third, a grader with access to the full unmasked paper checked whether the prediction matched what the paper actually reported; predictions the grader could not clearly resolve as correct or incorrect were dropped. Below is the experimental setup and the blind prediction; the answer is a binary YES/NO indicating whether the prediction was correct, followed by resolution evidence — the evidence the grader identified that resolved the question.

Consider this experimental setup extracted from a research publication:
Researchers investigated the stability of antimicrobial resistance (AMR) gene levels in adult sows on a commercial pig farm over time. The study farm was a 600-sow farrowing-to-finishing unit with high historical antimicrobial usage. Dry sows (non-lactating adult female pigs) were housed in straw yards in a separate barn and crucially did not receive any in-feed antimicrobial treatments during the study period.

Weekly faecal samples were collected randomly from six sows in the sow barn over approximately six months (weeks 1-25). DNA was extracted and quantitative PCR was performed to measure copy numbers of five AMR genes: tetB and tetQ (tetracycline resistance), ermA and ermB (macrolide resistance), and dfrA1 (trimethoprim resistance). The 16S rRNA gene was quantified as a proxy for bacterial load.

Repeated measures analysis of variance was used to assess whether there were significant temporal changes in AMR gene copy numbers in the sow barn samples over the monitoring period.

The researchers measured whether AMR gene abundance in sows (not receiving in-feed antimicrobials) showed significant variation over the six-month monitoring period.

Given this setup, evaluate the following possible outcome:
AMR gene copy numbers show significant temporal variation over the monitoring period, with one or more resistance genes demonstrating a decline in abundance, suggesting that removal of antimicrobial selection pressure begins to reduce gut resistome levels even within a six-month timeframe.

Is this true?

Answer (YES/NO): NO